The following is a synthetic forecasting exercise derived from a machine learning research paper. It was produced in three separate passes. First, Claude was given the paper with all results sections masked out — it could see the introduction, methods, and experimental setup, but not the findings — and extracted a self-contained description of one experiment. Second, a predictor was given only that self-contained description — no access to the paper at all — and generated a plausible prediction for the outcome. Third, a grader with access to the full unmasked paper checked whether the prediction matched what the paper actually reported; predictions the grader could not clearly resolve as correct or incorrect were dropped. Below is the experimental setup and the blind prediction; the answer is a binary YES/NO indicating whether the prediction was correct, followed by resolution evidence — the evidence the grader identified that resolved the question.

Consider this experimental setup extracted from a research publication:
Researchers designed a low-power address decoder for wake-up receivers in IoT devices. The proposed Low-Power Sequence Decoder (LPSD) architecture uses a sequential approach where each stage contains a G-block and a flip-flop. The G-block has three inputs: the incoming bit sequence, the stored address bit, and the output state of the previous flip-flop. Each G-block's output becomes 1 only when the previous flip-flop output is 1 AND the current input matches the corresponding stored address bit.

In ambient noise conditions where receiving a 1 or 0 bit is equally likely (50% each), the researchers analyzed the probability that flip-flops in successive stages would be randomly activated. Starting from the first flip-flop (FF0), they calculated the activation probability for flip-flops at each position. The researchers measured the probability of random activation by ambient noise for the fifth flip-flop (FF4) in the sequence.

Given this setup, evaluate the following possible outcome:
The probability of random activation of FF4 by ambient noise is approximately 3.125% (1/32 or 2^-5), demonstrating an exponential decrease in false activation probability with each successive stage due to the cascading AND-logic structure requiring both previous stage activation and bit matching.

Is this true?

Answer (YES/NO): YES